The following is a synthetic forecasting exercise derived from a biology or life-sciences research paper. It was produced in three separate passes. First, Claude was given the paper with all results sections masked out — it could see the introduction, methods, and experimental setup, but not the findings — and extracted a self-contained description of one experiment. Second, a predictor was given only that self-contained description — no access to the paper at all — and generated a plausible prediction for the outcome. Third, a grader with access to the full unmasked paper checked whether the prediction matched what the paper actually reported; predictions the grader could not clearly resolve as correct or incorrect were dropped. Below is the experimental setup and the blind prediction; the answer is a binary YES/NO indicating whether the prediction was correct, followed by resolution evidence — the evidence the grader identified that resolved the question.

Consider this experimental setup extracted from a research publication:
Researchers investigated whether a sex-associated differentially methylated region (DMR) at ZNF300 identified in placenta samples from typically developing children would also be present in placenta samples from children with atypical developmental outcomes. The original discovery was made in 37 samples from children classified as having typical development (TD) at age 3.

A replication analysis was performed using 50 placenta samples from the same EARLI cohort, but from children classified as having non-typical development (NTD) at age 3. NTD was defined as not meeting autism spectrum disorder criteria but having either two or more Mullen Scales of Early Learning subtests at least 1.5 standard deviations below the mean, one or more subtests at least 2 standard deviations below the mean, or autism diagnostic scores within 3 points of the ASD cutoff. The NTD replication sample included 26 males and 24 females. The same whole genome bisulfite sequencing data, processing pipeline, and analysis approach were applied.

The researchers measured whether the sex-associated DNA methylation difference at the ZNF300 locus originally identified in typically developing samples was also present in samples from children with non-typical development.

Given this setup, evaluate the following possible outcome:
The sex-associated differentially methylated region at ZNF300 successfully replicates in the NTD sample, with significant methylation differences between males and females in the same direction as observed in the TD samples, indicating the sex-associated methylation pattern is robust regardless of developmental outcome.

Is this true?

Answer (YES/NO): YES